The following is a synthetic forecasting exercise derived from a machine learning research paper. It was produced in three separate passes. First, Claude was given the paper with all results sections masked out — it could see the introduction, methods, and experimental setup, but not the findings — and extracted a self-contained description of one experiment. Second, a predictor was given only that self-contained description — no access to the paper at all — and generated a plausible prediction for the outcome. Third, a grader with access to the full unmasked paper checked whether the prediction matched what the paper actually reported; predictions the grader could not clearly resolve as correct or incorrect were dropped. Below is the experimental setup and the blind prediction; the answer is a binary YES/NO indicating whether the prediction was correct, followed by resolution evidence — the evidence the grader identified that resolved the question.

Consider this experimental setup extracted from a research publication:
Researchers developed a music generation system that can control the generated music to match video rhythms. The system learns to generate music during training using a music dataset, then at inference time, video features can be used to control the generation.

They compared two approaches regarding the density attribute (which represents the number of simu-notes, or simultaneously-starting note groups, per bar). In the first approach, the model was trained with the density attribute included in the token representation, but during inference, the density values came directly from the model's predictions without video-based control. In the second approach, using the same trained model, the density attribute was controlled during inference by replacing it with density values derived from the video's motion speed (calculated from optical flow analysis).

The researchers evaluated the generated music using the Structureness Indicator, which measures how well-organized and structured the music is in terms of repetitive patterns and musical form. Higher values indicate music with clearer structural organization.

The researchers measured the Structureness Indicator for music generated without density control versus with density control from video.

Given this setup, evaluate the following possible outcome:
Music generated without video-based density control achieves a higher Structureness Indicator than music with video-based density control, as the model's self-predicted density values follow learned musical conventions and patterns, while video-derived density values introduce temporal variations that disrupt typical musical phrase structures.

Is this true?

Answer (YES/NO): NO